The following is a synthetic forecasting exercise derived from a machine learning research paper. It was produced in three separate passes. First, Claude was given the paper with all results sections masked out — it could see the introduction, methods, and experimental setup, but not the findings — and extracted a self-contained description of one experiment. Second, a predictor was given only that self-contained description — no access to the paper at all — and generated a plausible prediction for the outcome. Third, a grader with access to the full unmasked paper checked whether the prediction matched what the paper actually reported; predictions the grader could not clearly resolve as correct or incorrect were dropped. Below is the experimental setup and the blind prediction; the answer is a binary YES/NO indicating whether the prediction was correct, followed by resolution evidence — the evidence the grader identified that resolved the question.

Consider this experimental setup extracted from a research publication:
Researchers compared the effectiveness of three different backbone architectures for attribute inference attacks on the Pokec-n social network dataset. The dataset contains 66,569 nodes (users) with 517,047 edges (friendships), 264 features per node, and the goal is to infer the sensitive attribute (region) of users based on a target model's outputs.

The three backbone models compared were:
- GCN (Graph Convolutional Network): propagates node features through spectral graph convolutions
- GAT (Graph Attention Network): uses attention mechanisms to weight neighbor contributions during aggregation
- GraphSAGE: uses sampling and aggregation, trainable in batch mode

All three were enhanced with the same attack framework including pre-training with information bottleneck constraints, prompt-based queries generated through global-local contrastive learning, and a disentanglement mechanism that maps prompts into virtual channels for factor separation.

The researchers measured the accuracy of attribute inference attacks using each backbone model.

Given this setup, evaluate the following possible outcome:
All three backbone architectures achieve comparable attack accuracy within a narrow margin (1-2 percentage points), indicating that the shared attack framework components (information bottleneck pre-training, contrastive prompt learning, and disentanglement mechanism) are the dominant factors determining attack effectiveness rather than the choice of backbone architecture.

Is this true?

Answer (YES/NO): NO